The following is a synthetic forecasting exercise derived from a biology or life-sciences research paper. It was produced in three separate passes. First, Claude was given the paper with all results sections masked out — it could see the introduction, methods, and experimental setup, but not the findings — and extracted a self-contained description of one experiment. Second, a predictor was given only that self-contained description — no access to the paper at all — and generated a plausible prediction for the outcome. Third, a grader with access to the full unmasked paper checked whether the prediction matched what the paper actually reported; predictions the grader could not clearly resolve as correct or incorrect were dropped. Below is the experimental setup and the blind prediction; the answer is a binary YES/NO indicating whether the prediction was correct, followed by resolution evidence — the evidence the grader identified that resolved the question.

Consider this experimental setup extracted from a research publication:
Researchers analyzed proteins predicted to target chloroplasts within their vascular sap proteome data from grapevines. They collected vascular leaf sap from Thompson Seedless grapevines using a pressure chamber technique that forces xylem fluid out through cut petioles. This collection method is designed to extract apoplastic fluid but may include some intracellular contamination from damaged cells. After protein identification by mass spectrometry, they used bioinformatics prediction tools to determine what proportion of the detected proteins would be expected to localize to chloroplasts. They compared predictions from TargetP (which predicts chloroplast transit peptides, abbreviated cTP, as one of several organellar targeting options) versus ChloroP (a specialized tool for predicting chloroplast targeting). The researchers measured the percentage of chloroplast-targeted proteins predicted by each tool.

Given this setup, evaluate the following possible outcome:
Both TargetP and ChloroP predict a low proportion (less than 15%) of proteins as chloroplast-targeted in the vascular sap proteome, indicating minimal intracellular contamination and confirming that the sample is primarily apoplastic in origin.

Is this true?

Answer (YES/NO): NO